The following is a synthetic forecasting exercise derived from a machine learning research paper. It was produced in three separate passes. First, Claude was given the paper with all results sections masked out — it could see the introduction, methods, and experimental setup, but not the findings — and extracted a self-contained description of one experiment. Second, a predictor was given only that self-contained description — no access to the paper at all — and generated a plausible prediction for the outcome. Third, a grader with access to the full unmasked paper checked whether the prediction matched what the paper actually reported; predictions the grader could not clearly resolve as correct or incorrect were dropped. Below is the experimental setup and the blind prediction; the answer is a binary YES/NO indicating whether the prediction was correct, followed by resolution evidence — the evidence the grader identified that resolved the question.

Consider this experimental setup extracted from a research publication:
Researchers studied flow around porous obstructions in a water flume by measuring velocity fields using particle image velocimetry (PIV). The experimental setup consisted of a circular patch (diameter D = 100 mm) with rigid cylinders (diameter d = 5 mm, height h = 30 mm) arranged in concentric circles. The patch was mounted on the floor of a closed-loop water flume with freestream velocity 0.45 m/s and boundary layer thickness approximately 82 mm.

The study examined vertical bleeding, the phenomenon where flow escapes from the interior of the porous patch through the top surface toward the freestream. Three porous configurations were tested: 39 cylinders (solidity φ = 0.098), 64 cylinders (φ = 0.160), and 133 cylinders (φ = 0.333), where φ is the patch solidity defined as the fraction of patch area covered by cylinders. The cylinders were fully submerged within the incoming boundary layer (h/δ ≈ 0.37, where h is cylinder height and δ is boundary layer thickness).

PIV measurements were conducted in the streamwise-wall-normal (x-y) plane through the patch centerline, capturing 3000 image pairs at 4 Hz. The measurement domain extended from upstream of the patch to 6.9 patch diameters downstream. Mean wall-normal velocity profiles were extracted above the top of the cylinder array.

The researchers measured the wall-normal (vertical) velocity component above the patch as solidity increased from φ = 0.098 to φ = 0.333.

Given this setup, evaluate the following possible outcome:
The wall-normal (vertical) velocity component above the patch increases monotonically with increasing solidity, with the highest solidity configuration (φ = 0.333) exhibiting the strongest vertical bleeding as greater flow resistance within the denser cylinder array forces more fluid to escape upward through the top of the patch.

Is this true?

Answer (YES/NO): YES